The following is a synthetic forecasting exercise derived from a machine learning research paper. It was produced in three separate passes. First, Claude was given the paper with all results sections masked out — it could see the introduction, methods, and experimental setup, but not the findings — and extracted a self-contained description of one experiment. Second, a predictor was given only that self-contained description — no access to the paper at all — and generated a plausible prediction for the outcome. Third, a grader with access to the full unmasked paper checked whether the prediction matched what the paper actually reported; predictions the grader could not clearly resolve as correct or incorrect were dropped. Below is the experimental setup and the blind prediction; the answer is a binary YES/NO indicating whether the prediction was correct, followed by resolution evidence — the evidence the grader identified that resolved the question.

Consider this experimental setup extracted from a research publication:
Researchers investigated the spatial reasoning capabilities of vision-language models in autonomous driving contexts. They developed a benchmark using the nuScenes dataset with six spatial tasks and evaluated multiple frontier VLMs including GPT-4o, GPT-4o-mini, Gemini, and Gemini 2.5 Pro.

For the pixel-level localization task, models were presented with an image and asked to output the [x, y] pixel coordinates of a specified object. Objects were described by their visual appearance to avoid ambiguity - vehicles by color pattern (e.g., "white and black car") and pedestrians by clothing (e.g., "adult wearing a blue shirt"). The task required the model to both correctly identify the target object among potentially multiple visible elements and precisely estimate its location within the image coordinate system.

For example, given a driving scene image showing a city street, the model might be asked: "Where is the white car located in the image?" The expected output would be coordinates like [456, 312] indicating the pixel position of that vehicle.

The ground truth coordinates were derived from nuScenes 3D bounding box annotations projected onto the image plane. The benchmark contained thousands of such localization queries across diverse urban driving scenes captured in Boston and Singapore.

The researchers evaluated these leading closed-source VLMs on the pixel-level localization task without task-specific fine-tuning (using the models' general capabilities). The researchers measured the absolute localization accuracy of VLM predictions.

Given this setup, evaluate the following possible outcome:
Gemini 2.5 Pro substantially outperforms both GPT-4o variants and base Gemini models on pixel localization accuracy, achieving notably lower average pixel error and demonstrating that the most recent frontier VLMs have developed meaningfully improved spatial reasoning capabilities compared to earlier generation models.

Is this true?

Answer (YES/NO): NO